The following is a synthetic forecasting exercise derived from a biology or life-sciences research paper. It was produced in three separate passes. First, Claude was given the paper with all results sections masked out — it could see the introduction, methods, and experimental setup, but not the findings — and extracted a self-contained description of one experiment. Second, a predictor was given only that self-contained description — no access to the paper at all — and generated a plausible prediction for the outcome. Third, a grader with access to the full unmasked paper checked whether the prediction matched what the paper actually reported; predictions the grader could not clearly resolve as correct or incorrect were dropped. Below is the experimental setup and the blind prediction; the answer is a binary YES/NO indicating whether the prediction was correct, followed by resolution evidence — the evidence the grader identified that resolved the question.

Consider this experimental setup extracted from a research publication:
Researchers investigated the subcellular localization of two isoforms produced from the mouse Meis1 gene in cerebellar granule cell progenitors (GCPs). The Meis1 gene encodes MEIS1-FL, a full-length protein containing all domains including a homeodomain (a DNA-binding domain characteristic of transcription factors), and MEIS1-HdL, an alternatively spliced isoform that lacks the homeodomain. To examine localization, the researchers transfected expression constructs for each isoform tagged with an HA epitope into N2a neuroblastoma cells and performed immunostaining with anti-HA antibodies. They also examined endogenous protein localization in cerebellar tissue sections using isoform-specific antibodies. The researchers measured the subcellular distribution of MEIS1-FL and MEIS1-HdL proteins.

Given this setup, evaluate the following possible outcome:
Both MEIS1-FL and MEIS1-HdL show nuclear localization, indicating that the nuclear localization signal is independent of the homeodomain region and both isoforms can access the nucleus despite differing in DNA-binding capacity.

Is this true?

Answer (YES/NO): NO